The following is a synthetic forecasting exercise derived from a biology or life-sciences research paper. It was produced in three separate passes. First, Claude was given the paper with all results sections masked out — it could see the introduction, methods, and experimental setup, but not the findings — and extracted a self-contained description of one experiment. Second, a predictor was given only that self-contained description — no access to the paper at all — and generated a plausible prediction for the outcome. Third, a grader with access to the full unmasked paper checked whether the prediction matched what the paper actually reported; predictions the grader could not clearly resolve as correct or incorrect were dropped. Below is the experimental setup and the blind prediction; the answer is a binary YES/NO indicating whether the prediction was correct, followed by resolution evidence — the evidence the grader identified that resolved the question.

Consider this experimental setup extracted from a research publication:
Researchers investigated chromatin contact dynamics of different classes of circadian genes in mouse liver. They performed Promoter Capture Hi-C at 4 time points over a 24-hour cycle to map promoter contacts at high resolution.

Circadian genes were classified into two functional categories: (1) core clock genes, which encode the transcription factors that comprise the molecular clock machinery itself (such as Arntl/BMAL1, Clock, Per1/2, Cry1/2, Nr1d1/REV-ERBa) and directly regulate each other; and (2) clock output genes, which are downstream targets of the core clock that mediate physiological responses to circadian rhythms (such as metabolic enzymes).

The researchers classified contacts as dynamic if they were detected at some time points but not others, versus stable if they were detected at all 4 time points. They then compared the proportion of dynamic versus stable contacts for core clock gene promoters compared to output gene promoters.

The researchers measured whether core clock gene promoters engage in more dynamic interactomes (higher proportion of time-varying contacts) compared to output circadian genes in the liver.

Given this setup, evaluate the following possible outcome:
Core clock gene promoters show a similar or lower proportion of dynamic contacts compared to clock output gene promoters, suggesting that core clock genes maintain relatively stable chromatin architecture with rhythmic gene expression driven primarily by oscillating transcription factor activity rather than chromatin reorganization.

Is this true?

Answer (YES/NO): NO